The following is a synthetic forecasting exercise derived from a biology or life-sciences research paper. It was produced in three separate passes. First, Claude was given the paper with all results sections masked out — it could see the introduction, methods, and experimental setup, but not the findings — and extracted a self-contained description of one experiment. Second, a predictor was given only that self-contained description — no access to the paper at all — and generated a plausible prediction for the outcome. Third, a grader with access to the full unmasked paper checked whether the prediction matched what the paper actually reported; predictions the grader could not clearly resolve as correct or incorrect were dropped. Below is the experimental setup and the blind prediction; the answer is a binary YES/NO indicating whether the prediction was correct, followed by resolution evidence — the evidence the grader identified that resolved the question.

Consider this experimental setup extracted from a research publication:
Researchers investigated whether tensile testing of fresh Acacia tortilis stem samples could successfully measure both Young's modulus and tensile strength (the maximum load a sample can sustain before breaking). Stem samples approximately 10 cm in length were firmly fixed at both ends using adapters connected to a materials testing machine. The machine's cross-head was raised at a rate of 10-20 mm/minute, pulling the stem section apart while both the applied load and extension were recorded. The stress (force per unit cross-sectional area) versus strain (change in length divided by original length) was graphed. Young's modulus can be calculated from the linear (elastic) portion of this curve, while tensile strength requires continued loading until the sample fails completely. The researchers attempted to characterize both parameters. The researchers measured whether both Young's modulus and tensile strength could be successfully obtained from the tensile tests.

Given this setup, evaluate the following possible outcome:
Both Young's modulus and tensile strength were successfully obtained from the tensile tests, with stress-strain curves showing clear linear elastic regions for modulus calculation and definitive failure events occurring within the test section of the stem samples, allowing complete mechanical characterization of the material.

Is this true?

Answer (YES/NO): NO